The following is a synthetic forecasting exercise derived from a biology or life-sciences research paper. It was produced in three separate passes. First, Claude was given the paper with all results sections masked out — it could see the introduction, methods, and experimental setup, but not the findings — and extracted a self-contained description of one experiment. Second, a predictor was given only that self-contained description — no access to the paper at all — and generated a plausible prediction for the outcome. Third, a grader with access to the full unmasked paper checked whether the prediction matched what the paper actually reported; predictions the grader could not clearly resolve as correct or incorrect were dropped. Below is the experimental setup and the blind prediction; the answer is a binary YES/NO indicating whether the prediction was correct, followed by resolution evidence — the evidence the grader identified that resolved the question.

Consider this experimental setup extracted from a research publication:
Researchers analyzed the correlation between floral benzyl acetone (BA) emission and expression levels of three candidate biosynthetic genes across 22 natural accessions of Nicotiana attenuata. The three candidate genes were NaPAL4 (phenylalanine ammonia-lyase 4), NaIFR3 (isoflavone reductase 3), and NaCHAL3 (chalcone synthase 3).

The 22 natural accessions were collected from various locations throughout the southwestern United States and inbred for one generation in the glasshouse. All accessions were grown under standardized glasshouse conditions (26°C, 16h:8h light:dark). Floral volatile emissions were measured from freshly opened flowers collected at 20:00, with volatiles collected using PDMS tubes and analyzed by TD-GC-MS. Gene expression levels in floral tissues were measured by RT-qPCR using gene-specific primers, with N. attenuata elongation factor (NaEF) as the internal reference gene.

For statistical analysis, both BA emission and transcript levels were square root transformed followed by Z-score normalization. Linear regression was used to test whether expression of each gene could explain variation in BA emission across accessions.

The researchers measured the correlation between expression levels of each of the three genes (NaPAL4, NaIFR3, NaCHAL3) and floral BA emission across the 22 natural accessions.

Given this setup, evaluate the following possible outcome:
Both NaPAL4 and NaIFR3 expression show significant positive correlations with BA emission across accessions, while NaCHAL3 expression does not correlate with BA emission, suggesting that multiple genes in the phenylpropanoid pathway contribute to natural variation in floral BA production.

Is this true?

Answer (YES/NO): NO